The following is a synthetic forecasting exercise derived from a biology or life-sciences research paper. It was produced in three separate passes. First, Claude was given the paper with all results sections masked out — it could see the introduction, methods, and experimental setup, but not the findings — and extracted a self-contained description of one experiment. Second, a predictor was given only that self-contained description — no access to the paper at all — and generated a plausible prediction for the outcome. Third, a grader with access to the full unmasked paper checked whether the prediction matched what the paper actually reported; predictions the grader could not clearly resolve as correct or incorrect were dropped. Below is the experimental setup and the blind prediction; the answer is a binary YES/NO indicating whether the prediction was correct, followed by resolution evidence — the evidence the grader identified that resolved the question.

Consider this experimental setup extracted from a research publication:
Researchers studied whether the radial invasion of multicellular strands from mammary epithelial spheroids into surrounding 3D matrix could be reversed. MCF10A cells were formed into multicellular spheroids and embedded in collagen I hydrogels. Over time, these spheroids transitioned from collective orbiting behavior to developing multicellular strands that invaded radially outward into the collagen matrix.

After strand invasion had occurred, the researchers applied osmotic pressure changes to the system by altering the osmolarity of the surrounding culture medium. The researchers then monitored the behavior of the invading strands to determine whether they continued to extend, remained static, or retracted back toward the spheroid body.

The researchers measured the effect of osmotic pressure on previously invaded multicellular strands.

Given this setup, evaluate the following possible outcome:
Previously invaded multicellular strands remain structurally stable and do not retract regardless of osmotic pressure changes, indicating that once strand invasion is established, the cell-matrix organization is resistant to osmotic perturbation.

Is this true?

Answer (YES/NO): NO